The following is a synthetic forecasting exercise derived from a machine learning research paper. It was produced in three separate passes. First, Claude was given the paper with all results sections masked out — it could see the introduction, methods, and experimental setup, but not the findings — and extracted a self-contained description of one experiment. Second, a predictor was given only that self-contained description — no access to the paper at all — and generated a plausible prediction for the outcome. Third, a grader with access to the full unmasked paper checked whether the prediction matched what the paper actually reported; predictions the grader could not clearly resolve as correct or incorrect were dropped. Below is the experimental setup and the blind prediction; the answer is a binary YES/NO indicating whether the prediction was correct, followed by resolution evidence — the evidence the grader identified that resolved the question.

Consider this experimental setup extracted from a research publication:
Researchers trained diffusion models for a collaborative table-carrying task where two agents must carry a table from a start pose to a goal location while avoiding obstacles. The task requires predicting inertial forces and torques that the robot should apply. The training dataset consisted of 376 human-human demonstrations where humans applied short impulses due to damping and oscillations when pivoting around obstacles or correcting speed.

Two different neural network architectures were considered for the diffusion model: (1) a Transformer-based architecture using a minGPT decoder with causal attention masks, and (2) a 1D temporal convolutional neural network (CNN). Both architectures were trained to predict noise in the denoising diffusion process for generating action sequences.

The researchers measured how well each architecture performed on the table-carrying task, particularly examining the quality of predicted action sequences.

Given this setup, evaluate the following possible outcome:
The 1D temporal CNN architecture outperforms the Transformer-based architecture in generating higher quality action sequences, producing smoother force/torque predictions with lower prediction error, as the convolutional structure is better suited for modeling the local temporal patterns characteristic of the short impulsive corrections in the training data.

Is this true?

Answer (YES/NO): NO